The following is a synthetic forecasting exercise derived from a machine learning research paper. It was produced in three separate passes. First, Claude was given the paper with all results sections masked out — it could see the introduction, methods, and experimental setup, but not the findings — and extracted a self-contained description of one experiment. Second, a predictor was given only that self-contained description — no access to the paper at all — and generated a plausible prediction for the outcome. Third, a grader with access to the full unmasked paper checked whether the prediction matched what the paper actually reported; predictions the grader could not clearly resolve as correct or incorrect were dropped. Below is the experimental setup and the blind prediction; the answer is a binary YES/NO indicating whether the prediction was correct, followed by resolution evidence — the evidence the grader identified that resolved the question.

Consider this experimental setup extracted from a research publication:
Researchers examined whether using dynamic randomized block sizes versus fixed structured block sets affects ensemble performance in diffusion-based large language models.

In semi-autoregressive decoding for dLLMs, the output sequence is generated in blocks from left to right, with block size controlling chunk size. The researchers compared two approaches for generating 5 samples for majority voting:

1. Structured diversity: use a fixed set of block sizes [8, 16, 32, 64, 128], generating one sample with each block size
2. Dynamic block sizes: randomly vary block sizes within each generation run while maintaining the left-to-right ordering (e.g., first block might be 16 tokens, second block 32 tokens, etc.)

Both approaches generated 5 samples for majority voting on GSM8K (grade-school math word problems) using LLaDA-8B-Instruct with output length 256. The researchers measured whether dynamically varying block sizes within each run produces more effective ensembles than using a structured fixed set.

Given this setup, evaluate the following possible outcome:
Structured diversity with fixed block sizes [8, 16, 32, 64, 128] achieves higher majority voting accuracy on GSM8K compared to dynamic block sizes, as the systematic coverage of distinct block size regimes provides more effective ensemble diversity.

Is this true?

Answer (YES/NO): YES